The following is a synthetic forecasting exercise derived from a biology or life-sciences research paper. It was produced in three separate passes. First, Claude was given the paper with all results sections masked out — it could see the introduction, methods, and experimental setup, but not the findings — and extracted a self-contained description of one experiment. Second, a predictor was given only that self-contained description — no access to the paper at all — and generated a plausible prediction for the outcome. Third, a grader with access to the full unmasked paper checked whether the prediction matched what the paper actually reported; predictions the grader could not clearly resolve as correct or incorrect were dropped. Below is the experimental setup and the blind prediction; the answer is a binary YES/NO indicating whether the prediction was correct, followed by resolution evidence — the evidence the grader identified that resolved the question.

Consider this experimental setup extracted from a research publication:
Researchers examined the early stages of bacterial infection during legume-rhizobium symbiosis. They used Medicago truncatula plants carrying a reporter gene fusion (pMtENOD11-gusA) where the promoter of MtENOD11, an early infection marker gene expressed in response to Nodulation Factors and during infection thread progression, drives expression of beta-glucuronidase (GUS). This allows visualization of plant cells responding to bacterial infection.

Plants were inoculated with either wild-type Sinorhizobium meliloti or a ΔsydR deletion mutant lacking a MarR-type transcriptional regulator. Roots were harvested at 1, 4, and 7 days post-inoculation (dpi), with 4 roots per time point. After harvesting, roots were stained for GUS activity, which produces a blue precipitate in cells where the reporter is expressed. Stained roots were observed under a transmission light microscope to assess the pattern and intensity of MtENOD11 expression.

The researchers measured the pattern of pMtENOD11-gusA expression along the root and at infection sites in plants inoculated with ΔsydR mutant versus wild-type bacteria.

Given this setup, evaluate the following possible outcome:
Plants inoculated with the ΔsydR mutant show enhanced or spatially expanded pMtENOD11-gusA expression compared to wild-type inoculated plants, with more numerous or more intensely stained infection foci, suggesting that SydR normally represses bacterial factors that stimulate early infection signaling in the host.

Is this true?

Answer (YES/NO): NO